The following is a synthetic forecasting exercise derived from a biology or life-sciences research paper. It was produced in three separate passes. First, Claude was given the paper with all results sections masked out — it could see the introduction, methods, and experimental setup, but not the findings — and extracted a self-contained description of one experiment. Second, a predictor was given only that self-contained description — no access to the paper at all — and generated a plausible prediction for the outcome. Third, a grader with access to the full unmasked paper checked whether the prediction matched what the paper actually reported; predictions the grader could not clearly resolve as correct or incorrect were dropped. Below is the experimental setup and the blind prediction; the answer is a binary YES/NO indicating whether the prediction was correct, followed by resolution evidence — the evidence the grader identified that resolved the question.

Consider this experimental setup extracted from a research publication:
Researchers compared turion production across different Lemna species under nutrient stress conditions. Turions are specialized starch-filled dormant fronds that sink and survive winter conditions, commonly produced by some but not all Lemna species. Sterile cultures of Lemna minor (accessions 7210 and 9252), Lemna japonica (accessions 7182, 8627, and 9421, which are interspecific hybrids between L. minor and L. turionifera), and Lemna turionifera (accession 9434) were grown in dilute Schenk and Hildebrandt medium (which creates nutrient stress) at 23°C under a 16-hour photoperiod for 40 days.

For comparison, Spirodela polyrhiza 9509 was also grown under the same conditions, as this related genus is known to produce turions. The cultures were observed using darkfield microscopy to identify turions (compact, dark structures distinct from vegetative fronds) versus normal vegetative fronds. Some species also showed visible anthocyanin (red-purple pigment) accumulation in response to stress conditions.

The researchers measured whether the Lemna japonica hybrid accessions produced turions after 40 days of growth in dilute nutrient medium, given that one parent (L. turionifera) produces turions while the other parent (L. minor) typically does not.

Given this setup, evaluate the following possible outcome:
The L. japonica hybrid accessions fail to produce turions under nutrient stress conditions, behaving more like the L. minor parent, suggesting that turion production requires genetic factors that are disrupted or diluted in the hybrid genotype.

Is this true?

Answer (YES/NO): NO